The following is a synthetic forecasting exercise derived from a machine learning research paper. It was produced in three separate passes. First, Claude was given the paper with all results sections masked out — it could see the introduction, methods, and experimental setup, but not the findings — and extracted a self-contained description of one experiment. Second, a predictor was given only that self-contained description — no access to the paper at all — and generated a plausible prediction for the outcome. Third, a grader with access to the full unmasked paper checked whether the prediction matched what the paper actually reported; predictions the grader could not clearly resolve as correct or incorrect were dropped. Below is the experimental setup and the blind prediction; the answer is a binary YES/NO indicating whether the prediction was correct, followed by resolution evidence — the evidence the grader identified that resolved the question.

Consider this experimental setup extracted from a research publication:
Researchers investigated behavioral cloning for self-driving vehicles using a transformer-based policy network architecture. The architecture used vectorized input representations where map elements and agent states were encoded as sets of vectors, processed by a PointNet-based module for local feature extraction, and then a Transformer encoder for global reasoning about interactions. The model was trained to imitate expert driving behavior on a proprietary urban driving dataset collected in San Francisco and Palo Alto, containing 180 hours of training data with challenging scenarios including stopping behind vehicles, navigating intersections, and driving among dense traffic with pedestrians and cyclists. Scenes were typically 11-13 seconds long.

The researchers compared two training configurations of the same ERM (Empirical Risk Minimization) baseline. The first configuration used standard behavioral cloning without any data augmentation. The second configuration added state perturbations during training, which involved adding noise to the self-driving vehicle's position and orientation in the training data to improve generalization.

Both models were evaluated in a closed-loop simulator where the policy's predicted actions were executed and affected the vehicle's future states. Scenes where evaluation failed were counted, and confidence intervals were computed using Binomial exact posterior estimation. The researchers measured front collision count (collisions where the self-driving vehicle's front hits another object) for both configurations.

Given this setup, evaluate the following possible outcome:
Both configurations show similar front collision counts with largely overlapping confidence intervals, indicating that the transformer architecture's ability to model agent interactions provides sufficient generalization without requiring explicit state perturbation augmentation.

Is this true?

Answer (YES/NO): NO